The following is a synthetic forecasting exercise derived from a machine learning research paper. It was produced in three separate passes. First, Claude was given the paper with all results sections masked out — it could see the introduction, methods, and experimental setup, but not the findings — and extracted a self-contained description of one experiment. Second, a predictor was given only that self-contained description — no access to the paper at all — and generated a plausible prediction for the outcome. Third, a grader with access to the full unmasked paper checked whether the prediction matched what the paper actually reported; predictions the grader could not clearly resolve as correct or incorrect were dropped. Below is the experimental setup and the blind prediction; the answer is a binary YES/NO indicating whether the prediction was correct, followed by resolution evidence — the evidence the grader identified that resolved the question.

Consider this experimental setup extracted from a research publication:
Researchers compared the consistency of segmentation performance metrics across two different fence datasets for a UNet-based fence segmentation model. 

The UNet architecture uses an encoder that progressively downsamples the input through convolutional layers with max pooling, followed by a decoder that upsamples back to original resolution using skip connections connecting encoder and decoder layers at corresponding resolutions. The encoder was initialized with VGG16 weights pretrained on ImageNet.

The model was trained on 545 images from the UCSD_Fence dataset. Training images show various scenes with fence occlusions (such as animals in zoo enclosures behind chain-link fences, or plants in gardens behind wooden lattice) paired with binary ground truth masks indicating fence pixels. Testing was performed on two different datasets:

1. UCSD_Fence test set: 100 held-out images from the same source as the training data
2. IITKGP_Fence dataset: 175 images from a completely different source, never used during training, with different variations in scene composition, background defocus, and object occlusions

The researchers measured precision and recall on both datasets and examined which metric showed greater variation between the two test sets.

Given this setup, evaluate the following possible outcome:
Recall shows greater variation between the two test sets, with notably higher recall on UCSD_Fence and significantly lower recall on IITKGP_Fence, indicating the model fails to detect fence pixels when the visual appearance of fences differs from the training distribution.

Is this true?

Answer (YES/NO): NO